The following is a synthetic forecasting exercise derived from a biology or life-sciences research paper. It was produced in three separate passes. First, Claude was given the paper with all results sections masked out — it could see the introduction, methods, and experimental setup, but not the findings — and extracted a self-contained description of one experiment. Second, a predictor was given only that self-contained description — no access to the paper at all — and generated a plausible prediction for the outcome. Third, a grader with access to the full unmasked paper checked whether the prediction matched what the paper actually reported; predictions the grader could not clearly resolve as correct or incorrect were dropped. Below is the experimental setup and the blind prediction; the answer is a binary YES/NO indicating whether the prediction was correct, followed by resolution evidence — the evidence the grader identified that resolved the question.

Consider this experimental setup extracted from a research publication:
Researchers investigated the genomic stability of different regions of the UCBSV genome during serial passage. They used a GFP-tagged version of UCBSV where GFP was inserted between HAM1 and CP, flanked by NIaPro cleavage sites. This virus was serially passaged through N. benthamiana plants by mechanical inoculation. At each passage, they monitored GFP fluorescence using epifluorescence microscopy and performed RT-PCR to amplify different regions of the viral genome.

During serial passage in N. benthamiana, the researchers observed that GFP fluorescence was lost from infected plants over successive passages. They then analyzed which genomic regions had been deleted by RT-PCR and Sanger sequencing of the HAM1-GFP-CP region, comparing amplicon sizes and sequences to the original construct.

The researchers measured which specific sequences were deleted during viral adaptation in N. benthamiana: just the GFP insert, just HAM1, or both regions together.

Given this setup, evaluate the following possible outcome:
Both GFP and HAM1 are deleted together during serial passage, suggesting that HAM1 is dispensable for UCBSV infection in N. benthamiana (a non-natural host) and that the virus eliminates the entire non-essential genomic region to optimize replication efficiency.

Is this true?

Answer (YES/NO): YES